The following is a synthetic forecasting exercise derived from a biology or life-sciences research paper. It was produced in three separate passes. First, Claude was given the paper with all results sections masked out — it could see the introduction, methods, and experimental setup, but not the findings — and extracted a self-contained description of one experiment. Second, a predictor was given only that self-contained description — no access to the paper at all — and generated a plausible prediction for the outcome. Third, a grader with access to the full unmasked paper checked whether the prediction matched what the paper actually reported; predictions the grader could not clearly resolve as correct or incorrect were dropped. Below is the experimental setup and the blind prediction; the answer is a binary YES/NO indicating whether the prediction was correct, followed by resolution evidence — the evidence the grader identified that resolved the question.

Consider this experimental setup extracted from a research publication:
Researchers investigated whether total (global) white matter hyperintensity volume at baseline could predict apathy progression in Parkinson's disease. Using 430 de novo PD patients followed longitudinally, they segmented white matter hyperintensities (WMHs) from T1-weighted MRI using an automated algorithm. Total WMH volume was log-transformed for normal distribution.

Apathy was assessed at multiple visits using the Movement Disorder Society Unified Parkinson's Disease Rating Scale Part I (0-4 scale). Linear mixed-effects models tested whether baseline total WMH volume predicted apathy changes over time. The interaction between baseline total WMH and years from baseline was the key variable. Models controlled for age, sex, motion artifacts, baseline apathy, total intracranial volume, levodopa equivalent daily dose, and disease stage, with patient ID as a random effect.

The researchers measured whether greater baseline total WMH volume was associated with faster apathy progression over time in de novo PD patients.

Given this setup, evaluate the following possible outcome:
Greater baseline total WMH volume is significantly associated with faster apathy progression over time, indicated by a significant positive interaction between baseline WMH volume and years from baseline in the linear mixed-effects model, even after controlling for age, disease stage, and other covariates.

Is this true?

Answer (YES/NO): NO